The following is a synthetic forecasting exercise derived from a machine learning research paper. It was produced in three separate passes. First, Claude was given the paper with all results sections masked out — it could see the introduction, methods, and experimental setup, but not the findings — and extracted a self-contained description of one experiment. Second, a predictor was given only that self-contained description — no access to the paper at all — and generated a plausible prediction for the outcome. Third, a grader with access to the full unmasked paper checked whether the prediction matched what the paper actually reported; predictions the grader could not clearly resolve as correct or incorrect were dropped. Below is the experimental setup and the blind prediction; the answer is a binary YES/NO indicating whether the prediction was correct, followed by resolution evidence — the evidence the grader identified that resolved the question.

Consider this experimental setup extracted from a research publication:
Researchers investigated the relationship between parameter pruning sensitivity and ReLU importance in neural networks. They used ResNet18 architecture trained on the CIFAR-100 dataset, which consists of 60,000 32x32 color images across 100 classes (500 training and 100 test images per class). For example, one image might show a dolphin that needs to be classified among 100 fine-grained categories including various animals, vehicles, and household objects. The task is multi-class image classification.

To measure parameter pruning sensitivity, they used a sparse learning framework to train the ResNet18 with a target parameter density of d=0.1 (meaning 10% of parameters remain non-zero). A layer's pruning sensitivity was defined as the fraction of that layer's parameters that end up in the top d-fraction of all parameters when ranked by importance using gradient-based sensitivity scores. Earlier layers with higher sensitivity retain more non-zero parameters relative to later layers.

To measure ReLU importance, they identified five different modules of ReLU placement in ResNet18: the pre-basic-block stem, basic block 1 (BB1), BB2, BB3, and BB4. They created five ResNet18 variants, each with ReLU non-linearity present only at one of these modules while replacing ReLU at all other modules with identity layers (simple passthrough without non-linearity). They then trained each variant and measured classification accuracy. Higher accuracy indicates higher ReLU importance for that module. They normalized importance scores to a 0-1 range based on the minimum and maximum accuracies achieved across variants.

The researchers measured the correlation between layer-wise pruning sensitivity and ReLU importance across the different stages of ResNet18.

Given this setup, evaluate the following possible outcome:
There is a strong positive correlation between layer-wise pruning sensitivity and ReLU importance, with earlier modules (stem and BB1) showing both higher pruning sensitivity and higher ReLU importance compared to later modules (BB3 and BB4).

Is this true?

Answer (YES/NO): NO